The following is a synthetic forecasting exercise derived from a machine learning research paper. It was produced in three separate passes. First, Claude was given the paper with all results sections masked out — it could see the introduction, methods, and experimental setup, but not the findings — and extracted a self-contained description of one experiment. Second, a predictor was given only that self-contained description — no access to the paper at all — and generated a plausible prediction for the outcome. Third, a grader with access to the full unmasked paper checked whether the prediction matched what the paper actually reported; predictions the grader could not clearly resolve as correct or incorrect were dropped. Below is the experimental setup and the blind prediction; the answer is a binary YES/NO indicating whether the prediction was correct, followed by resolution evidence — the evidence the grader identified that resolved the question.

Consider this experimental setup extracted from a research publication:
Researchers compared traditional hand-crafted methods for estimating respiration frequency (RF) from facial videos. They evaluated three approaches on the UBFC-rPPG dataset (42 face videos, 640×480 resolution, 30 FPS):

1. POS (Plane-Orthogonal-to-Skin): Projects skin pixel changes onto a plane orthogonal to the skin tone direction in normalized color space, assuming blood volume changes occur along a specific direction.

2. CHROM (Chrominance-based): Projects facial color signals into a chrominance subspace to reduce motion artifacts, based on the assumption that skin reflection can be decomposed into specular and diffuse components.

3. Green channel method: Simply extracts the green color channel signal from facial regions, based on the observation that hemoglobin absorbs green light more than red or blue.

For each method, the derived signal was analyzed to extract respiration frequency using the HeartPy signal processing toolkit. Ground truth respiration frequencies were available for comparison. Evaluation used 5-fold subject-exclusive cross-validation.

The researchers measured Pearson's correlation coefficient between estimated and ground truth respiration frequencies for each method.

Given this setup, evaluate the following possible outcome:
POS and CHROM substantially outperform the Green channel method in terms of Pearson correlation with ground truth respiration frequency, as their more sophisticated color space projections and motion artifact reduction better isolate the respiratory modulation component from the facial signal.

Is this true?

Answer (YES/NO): NO